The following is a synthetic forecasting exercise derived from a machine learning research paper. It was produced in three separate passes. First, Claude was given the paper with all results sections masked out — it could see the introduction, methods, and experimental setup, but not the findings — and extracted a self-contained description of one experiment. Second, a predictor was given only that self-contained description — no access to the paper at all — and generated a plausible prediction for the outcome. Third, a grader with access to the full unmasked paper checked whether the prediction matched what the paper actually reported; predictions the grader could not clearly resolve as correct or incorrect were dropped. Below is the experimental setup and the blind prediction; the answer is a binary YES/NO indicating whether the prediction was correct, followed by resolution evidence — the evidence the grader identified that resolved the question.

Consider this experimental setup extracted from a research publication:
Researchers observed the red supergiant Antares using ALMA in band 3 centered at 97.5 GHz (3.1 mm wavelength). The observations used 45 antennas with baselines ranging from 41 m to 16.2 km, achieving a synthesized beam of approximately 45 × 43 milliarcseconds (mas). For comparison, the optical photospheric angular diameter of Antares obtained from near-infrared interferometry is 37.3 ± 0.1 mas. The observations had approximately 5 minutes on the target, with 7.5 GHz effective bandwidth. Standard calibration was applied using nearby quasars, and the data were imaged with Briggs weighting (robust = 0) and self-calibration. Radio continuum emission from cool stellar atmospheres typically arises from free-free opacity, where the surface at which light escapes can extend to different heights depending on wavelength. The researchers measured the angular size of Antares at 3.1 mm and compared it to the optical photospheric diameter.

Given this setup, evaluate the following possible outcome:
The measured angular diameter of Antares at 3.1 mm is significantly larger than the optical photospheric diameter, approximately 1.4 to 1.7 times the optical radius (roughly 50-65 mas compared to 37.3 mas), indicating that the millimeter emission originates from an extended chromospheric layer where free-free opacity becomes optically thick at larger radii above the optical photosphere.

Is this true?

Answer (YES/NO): NO